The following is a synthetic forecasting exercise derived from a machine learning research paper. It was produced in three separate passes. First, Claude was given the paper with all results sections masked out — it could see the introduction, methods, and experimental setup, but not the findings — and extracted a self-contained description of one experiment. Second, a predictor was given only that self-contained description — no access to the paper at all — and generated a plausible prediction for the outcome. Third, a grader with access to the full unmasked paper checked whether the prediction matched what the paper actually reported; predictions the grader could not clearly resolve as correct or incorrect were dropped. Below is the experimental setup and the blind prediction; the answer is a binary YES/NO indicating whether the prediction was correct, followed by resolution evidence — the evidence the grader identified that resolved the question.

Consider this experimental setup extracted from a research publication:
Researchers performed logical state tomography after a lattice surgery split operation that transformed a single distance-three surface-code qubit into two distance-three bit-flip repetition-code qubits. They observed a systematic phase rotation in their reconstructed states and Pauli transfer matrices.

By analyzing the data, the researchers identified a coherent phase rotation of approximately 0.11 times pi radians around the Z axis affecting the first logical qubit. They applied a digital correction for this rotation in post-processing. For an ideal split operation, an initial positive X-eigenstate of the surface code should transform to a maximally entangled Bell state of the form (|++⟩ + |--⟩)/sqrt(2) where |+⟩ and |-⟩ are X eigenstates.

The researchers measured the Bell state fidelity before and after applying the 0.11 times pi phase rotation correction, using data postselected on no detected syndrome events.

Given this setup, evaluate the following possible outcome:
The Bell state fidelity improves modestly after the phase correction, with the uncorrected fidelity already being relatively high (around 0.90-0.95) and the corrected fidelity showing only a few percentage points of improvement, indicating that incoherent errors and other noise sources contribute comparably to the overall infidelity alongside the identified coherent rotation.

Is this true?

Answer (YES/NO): NO